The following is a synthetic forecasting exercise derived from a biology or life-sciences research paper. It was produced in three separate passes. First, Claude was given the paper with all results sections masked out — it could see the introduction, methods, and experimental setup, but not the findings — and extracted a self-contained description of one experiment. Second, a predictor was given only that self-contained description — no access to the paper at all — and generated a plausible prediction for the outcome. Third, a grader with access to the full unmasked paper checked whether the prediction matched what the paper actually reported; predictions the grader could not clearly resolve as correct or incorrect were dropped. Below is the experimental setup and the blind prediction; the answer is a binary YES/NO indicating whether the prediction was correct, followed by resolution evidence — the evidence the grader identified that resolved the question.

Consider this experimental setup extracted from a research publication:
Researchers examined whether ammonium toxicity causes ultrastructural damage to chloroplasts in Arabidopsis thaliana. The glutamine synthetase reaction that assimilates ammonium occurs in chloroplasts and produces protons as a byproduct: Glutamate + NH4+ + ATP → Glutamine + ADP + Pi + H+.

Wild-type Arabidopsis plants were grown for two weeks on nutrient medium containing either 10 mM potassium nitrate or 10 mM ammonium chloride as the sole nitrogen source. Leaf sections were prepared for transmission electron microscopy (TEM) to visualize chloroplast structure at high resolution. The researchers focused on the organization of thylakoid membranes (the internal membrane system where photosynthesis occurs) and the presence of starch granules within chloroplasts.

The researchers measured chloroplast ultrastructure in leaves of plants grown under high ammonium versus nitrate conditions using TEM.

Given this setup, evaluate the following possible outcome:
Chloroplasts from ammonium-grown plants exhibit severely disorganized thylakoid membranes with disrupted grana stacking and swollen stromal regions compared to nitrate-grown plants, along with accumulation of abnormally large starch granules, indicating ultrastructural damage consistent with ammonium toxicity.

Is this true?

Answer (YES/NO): NO